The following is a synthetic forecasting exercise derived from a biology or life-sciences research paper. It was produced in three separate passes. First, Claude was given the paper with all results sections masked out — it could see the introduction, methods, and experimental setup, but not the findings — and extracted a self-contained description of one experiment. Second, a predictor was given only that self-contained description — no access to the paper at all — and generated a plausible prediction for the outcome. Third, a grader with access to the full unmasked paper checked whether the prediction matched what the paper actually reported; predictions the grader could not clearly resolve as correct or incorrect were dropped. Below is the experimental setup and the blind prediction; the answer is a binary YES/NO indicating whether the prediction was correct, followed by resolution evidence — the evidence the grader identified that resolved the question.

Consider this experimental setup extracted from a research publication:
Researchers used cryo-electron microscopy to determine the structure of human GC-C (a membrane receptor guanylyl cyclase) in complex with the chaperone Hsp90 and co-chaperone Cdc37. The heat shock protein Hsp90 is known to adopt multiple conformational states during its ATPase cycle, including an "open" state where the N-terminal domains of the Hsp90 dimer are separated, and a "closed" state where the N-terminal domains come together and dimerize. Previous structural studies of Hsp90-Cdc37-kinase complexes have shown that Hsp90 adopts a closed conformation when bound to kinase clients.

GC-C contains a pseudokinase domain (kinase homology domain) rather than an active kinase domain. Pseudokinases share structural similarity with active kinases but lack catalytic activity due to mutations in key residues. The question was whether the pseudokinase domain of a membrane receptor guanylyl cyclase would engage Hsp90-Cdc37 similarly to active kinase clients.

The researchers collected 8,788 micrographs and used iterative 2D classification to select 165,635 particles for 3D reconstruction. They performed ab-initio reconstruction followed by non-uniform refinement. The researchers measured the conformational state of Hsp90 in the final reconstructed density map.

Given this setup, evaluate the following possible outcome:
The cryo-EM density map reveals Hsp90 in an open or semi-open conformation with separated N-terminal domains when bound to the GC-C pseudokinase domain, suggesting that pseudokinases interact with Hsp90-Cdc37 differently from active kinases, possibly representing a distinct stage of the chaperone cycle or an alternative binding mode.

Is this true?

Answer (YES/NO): NO